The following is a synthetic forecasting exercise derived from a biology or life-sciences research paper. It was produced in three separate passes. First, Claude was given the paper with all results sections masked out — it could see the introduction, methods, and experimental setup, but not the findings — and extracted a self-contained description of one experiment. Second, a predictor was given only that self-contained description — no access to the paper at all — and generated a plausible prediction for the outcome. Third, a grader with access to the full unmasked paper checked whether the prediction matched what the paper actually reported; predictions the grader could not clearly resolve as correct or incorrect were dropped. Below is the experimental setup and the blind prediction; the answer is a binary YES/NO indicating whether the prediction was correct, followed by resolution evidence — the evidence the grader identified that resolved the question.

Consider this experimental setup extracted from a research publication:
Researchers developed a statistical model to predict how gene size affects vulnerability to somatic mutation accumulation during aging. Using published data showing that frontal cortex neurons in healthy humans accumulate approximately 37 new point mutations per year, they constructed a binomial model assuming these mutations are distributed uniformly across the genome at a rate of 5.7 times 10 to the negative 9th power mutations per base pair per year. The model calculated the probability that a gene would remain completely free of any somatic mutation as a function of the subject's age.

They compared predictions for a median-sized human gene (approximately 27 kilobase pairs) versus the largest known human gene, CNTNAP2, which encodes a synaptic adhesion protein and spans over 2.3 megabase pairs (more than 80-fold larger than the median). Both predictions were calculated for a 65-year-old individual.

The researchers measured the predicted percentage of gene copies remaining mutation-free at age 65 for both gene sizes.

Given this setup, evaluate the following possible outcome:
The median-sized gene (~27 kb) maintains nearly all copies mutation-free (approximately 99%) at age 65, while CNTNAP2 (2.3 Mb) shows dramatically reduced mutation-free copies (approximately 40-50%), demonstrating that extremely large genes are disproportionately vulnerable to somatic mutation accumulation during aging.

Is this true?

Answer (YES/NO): YES